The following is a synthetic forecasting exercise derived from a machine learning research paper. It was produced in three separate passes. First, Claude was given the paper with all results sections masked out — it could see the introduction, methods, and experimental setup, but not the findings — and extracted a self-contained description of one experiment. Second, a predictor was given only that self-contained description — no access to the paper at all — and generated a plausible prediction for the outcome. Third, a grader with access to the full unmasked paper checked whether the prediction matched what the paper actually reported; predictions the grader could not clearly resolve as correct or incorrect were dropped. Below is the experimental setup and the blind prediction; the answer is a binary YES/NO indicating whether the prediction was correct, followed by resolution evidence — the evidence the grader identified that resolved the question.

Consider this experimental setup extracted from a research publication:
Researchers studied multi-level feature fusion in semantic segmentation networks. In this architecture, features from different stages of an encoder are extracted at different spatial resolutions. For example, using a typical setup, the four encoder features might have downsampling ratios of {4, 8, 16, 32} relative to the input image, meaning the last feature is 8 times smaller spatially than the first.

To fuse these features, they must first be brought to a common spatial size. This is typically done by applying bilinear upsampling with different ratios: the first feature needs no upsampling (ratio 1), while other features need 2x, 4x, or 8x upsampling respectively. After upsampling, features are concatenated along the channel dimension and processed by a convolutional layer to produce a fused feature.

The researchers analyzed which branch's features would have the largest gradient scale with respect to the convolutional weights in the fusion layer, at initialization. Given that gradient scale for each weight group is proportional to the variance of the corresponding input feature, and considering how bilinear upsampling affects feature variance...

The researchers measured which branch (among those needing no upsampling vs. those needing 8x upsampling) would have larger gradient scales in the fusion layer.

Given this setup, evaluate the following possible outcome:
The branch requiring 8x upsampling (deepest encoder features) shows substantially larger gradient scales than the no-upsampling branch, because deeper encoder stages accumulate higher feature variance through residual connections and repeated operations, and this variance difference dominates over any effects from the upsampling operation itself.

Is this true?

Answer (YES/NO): NO